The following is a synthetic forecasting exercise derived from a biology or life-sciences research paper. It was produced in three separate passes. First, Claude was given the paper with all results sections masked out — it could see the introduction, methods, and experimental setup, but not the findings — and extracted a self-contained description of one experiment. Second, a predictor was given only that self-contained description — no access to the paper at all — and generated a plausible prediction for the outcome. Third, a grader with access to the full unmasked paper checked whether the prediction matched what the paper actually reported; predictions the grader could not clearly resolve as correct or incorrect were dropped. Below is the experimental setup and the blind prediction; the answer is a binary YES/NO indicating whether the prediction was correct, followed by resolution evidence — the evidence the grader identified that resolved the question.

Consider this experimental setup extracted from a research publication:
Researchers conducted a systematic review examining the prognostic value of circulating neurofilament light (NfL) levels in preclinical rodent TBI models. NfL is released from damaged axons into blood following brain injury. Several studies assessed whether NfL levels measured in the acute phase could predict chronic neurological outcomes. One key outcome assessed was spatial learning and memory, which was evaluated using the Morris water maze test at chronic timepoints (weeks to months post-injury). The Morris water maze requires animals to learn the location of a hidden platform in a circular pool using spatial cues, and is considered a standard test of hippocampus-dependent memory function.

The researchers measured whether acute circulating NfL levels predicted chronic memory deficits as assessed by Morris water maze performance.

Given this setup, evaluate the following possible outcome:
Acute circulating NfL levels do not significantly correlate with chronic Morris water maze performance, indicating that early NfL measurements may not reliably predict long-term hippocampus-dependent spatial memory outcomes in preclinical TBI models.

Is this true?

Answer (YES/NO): YES